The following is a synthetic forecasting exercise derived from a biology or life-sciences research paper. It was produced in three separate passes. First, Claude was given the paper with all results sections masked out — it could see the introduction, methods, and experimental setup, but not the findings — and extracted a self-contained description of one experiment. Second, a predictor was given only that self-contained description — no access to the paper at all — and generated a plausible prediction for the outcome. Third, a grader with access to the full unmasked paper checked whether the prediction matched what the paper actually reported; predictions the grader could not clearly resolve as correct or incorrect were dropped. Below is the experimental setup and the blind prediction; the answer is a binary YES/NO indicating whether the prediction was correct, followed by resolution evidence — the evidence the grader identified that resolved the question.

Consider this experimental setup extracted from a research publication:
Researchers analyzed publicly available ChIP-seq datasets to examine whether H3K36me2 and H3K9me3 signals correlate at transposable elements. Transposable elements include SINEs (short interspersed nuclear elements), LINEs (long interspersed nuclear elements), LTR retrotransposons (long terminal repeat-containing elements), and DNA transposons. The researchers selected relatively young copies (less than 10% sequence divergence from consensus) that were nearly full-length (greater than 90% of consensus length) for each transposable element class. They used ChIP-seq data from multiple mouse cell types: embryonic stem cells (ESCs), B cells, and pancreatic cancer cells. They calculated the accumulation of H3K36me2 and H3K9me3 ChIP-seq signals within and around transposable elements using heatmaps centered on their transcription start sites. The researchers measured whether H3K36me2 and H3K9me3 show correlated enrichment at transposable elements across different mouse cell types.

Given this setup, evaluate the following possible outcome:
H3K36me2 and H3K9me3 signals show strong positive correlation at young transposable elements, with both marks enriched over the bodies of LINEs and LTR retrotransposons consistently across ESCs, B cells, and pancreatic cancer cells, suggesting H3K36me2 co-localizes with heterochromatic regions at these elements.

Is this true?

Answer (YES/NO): NO